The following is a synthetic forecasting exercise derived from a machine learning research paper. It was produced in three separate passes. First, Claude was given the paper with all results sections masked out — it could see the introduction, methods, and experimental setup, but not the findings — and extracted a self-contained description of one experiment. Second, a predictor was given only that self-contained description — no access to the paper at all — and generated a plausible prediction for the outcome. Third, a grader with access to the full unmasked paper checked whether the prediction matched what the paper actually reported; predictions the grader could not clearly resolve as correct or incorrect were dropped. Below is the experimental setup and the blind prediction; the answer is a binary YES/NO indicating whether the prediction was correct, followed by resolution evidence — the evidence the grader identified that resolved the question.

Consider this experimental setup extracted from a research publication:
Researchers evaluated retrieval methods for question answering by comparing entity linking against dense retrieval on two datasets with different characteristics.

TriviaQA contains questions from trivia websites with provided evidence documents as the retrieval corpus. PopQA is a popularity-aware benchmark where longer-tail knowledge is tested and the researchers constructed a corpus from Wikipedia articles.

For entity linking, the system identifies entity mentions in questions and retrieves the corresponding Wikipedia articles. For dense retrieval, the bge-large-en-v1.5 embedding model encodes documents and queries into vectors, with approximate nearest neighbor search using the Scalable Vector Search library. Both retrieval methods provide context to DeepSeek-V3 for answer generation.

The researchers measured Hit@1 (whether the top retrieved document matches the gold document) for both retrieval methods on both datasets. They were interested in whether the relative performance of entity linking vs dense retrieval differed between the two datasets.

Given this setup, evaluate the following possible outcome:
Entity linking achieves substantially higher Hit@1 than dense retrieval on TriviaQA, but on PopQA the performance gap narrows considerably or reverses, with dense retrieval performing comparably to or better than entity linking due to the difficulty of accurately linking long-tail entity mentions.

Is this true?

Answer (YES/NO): NO